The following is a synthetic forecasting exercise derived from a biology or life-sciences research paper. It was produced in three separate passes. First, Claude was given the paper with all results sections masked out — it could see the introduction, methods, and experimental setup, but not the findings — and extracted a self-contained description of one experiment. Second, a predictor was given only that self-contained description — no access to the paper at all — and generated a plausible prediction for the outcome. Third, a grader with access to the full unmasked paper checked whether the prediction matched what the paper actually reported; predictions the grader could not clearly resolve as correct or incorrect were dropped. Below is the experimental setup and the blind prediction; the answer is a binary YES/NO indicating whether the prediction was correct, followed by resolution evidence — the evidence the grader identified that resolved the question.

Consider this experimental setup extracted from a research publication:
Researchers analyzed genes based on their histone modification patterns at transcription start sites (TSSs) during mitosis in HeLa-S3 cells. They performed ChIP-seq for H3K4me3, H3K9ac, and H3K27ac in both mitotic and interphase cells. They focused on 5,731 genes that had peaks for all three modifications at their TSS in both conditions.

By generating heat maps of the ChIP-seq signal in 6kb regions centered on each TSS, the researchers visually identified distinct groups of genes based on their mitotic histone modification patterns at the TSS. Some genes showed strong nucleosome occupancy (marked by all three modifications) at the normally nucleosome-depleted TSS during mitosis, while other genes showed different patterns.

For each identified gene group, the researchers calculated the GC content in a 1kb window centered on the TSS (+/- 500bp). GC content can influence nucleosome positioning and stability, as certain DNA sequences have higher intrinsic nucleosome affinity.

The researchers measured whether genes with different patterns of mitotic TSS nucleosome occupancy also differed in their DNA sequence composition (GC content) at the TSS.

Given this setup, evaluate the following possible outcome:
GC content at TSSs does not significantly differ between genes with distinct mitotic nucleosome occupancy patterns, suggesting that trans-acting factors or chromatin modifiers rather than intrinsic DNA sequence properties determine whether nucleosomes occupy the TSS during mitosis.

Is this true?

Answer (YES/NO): NO